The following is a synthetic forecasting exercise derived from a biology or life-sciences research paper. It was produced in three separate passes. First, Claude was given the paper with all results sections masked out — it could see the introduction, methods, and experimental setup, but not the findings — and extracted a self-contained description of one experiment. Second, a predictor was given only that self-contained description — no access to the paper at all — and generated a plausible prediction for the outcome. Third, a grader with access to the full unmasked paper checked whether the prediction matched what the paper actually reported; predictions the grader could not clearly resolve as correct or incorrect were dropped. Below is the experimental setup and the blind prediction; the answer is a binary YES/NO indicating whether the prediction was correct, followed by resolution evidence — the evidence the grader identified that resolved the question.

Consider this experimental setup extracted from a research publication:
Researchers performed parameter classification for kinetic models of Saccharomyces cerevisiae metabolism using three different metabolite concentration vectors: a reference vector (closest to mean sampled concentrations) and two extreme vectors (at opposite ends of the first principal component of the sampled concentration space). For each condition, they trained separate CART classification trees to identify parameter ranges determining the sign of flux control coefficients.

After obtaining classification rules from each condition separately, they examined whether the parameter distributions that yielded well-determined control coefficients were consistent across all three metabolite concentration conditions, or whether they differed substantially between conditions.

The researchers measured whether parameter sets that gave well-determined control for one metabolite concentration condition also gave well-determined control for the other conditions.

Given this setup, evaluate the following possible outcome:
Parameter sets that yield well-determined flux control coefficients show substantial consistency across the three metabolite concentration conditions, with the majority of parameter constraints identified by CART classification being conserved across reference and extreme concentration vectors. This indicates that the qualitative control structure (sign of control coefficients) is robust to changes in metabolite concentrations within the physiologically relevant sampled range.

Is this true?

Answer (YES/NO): YES